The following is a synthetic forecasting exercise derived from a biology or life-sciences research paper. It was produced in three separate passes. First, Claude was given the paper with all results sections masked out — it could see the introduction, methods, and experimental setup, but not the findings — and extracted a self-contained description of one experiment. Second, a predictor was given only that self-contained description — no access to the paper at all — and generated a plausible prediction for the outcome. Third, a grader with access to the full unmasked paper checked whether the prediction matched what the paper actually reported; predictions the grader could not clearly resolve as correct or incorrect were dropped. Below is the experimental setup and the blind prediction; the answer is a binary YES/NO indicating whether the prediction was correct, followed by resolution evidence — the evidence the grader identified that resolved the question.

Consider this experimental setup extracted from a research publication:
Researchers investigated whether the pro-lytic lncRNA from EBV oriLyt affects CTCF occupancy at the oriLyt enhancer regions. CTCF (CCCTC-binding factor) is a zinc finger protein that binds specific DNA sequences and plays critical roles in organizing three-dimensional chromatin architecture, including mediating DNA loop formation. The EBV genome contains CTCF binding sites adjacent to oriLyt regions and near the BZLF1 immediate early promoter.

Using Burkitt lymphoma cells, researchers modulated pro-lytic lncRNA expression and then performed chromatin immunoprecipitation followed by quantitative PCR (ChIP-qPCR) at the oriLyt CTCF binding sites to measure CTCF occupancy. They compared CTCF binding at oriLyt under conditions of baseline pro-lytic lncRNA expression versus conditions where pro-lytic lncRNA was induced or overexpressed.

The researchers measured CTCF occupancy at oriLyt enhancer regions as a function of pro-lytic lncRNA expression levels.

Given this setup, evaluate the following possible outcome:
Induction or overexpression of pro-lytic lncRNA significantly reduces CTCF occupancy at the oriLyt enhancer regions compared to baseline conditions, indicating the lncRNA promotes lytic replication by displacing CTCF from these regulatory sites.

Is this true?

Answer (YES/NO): NO